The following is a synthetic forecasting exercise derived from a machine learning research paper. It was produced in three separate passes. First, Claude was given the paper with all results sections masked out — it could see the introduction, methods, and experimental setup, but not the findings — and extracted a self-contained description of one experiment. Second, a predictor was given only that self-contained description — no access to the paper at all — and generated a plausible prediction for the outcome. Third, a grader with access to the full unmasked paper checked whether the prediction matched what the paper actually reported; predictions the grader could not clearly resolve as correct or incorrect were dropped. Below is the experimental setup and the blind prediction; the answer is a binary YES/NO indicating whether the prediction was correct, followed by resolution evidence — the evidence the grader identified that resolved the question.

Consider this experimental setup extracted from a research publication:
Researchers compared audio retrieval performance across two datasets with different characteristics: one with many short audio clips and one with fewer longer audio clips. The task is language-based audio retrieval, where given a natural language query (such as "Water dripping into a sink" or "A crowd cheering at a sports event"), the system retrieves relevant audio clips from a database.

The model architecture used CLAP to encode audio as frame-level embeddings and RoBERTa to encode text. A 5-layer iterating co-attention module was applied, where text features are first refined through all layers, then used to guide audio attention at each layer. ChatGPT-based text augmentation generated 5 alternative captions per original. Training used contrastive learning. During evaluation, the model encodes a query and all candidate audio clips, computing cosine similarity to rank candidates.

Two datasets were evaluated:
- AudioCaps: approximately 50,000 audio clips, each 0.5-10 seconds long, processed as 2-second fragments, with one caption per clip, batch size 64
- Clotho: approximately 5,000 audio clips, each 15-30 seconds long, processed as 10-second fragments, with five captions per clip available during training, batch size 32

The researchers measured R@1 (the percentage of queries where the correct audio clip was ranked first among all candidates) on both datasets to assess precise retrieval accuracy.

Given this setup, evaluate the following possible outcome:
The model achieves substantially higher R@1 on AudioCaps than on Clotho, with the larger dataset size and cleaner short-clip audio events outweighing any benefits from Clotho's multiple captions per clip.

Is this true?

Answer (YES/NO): YES